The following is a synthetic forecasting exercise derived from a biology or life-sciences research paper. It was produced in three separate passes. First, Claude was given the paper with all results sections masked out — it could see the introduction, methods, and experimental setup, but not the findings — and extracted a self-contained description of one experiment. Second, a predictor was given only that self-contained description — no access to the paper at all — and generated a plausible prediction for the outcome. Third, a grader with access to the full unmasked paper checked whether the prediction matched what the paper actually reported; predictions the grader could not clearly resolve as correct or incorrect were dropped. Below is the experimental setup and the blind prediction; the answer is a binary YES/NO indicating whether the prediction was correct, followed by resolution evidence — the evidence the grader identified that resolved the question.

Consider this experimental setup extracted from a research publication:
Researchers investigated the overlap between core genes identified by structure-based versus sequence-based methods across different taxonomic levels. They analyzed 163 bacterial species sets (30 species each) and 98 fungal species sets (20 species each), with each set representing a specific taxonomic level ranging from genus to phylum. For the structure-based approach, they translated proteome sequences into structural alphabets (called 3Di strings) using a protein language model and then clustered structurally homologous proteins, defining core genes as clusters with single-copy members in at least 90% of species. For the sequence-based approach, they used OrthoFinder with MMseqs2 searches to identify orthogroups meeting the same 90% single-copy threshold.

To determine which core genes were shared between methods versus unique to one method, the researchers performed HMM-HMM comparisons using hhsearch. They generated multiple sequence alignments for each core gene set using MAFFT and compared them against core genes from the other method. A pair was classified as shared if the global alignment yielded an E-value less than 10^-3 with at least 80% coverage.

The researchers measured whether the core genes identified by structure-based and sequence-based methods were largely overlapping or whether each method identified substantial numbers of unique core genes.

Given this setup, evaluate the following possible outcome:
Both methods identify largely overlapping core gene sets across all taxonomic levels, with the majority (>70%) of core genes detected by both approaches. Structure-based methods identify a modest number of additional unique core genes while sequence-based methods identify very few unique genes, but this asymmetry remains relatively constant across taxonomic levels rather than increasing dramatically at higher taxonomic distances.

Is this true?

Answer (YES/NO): NO